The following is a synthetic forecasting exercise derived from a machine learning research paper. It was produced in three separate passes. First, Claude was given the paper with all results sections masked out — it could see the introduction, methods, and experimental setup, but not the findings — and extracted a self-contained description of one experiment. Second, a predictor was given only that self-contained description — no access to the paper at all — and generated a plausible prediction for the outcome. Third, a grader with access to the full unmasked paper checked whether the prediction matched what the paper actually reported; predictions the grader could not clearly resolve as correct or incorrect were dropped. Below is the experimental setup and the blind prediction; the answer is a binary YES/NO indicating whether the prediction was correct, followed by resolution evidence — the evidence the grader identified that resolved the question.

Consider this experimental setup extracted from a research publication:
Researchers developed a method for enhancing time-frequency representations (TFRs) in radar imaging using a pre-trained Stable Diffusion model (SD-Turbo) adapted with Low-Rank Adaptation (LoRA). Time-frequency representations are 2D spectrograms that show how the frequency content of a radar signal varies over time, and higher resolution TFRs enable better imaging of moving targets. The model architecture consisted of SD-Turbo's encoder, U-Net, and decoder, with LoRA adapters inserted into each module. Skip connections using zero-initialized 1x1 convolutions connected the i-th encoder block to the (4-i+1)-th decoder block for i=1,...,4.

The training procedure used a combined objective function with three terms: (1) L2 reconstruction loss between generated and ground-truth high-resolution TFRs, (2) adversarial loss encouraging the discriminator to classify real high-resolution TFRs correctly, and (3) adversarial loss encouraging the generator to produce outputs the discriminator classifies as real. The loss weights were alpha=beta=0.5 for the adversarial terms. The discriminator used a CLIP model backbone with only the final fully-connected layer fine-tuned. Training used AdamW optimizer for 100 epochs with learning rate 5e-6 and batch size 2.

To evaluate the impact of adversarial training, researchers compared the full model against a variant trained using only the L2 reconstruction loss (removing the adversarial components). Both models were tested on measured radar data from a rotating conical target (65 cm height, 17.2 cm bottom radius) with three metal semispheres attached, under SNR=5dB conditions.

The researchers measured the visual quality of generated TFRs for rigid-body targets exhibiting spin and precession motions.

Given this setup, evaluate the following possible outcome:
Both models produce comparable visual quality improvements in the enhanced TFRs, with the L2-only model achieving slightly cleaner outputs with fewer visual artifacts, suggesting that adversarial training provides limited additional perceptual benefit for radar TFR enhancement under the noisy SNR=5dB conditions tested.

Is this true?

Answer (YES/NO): NO